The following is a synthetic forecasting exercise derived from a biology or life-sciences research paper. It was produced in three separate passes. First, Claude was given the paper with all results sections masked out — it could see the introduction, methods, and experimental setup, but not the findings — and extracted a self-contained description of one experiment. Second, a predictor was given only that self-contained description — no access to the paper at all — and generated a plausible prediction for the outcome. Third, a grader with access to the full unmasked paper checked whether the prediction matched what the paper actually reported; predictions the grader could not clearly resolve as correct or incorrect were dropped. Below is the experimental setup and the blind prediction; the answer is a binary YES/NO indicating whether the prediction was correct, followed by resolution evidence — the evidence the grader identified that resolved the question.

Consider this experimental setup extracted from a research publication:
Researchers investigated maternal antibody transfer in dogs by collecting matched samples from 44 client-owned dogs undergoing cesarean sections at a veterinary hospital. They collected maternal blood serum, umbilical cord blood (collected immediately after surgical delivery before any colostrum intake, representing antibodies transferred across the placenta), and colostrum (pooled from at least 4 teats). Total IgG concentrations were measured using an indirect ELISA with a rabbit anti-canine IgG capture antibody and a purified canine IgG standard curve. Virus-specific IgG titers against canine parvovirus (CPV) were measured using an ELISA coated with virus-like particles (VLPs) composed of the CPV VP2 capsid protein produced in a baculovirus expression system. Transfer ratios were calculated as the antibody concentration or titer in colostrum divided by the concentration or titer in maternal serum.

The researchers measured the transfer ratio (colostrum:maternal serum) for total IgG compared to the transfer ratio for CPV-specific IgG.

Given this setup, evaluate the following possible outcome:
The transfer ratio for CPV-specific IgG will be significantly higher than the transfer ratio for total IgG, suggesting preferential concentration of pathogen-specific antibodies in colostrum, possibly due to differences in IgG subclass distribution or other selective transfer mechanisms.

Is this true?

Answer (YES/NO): YES